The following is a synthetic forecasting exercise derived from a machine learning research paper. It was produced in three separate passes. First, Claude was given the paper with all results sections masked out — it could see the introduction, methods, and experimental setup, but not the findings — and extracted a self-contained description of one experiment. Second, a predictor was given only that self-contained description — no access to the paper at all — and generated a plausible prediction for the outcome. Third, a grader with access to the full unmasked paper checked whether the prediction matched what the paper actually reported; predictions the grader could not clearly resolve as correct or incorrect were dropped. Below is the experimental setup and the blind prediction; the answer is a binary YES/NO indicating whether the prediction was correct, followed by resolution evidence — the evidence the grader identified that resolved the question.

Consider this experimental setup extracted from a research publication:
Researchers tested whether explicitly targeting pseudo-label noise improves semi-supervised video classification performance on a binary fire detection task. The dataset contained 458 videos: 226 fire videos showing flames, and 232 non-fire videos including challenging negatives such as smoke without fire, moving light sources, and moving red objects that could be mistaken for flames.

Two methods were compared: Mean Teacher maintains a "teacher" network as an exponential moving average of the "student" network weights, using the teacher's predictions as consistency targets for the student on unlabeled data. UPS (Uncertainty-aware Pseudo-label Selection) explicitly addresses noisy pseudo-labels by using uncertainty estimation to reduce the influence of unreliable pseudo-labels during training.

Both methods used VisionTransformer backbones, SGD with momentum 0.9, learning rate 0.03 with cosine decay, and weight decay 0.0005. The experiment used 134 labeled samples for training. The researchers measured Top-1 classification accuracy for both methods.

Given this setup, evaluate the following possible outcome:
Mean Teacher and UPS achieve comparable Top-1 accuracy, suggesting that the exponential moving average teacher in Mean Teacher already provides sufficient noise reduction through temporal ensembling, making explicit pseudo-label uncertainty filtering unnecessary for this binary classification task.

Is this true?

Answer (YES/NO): NO